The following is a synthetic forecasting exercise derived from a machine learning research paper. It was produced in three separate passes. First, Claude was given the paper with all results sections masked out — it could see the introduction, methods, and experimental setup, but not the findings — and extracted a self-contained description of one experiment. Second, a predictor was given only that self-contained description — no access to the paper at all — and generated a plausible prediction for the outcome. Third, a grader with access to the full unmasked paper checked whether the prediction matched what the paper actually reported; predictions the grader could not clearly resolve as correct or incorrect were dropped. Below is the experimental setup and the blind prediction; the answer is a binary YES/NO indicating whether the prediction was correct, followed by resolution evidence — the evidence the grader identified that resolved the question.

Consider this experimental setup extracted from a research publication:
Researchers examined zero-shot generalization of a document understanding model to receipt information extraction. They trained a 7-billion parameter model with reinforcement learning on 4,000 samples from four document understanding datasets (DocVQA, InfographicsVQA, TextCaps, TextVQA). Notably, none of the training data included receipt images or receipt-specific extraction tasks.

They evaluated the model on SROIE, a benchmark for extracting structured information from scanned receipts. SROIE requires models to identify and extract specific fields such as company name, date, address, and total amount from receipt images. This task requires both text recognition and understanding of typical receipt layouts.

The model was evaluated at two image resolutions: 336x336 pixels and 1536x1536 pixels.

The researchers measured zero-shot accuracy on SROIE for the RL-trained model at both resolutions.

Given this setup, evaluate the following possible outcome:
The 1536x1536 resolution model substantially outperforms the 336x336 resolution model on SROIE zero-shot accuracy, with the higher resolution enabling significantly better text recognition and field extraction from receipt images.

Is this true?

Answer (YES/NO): YES